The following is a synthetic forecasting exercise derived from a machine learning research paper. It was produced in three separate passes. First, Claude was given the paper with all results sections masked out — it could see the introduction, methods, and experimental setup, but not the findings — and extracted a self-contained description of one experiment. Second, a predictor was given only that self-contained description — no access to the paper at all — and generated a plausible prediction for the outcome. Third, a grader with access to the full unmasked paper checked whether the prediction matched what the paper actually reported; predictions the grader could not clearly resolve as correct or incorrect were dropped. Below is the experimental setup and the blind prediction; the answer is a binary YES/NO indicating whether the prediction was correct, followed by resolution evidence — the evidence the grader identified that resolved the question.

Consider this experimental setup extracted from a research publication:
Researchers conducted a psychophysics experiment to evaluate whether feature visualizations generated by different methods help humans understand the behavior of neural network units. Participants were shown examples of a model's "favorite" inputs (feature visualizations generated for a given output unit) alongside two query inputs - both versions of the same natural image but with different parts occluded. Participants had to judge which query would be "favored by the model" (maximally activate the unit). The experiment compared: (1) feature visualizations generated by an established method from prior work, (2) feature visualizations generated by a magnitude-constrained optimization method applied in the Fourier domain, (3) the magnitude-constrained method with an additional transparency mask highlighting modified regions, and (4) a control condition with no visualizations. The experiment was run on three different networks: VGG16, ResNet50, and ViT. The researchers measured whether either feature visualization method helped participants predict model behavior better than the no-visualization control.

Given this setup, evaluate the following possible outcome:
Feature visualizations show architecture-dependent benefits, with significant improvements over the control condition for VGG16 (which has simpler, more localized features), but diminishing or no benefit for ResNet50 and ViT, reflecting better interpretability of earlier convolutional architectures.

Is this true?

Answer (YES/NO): NO